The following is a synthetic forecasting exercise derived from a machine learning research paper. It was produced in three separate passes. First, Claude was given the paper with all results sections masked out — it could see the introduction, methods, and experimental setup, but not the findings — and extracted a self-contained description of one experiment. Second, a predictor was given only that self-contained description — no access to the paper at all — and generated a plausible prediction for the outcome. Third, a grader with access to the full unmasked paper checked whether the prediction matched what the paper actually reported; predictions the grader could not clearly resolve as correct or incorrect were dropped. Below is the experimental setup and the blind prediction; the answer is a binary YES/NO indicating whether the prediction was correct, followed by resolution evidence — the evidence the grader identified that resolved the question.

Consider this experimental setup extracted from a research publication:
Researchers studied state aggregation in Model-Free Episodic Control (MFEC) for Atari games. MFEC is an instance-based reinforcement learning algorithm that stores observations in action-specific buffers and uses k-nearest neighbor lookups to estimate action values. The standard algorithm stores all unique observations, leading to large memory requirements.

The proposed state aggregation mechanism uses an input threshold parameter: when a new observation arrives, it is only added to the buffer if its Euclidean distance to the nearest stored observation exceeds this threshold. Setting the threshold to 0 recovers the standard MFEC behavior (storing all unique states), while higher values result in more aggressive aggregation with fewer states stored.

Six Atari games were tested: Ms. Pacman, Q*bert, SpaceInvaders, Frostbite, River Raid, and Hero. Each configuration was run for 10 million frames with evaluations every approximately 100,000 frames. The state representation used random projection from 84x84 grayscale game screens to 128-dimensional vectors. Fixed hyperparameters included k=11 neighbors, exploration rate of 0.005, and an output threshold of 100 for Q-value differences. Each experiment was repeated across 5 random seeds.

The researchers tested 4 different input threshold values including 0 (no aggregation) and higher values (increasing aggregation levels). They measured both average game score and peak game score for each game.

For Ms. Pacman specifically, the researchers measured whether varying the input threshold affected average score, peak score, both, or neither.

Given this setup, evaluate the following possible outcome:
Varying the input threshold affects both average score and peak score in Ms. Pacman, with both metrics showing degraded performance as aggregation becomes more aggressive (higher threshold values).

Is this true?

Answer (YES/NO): NO